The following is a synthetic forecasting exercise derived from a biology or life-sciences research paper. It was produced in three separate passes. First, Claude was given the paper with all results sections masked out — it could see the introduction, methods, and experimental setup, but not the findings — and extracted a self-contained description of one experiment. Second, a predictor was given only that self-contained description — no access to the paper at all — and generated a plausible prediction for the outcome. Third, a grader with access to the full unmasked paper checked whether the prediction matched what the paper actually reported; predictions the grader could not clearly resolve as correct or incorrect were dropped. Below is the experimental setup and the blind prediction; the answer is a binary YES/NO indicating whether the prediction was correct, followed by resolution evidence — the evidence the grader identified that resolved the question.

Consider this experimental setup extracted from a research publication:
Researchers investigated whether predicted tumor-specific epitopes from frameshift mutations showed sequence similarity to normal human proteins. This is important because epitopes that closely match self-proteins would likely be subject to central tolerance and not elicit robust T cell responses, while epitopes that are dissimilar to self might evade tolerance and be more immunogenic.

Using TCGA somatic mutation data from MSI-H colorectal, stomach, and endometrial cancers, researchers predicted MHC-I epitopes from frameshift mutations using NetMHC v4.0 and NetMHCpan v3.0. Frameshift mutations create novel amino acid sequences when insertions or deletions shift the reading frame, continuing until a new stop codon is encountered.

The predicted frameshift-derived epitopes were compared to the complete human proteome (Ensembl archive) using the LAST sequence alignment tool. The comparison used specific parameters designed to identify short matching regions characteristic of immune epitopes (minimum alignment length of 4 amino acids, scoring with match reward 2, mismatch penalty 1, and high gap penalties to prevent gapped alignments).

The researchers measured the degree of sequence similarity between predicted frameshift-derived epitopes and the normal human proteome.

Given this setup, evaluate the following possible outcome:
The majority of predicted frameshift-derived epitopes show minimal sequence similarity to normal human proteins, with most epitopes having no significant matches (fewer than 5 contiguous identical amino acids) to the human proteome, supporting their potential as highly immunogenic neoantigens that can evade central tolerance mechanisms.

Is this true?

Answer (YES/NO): YES